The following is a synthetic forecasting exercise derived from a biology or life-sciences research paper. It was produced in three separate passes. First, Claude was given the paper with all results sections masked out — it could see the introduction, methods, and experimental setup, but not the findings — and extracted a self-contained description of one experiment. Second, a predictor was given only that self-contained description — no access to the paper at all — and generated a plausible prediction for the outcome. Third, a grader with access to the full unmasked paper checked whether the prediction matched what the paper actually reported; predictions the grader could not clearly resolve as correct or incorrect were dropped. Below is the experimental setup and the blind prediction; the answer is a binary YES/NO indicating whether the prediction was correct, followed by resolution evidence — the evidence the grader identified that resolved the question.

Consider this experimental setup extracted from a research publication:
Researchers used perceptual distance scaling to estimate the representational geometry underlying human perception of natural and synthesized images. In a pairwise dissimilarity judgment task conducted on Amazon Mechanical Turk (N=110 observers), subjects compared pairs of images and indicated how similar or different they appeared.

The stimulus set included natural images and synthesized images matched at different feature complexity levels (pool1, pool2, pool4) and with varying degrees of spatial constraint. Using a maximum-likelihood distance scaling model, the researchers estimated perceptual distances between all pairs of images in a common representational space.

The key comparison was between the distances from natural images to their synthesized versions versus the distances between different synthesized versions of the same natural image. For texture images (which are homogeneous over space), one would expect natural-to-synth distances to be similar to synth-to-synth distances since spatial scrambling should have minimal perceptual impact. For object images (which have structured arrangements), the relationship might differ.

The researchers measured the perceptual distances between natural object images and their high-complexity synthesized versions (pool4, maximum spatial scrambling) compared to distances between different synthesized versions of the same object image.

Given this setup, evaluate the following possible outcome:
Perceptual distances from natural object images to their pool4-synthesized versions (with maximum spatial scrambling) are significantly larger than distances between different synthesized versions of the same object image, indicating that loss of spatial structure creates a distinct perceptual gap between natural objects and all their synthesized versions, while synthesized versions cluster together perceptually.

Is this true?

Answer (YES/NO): YES